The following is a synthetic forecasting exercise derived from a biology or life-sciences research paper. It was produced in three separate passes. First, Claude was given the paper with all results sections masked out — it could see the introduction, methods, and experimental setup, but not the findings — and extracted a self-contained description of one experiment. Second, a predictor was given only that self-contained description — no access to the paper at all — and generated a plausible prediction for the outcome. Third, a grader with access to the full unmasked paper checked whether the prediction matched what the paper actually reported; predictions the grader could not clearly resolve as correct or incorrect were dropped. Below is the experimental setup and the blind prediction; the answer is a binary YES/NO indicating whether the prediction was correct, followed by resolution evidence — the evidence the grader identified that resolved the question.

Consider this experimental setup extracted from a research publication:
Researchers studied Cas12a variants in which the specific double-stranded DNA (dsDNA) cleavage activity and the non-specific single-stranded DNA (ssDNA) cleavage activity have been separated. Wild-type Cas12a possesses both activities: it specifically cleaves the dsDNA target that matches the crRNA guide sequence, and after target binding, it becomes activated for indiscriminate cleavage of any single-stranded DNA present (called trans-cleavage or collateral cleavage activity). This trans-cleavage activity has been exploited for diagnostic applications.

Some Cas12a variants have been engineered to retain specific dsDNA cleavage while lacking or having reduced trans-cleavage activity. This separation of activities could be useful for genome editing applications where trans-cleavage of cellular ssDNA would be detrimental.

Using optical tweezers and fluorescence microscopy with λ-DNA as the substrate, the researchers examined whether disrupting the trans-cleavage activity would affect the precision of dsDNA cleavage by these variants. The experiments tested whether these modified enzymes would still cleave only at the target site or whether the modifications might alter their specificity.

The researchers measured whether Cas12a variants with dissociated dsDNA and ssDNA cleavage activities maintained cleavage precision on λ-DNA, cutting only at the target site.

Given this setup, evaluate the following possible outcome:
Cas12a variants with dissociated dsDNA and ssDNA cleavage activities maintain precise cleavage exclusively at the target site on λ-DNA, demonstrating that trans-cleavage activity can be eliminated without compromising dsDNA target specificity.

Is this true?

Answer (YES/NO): YES